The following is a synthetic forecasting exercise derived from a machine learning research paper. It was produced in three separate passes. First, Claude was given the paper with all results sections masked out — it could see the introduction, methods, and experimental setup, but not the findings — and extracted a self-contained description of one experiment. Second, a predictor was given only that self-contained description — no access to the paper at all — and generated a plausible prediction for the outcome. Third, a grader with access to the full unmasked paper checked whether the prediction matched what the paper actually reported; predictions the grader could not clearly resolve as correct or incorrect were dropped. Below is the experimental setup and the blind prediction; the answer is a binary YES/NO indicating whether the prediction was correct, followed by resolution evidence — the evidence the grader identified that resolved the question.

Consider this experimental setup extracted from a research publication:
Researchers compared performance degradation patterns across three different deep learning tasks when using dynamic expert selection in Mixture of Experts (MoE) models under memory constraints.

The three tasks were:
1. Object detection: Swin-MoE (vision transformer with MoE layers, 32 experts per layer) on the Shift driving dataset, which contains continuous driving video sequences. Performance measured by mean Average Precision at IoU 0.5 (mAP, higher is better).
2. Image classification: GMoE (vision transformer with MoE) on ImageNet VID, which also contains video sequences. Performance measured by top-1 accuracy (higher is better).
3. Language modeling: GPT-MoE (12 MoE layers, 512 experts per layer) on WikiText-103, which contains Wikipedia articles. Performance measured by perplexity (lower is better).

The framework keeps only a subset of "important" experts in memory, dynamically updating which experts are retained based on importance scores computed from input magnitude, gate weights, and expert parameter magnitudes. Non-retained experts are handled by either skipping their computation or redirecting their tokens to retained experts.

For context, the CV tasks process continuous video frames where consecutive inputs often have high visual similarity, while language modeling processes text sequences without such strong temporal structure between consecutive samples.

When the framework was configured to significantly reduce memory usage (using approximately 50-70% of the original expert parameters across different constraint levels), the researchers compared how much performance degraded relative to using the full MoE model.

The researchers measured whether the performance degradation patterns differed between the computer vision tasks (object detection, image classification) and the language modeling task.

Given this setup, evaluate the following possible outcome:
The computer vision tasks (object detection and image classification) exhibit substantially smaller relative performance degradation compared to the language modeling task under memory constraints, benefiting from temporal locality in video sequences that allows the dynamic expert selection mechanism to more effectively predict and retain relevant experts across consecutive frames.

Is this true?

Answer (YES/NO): YES